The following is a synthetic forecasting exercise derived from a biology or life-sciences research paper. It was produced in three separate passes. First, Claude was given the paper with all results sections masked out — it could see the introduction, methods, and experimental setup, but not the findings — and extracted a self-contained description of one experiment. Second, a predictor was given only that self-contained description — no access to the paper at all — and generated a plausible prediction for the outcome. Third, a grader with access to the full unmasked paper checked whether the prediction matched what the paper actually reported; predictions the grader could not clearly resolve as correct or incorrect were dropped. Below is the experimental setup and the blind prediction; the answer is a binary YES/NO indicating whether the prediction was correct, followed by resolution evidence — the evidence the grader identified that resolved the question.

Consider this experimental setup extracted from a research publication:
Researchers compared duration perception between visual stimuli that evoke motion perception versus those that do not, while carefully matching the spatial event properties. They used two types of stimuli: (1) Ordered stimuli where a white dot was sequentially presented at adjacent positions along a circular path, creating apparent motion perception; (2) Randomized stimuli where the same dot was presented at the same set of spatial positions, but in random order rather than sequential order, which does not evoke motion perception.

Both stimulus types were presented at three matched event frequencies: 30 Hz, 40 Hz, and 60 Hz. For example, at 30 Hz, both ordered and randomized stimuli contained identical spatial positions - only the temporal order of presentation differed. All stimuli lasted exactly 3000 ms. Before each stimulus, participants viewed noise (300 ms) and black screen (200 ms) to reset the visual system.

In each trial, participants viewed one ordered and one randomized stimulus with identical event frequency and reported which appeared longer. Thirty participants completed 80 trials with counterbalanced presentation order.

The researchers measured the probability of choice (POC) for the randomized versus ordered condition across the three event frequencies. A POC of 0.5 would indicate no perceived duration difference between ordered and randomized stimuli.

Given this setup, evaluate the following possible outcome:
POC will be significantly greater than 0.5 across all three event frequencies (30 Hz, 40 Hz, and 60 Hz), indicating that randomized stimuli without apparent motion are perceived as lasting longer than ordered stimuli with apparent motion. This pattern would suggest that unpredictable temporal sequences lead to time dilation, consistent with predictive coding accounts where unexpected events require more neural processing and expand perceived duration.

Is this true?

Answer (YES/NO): YES